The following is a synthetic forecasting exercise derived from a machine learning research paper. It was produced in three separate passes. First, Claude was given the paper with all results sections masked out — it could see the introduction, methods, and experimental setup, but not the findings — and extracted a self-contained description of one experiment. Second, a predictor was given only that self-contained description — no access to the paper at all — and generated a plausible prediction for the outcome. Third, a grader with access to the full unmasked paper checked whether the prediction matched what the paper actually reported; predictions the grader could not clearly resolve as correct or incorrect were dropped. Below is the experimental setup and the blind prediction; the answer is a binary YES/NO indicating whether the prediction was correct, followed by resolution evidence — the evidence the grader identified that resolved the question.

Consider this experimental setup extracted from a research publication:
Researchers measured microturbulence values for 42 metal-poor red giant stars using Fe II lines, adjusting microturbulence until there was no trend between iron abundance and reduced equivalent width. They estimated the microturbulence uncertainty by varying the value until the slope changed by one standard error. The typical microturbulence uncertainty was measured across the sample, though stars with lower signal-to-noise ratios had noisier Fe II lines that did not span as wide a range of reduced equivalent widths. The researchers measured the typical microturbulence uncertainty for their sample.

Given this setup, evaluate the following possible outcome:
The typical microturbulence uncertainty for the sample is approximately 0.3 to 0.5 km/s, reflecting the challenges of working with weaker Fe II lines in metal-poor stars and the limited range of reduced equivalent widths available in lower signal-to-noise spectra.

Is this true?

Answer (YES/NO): NO